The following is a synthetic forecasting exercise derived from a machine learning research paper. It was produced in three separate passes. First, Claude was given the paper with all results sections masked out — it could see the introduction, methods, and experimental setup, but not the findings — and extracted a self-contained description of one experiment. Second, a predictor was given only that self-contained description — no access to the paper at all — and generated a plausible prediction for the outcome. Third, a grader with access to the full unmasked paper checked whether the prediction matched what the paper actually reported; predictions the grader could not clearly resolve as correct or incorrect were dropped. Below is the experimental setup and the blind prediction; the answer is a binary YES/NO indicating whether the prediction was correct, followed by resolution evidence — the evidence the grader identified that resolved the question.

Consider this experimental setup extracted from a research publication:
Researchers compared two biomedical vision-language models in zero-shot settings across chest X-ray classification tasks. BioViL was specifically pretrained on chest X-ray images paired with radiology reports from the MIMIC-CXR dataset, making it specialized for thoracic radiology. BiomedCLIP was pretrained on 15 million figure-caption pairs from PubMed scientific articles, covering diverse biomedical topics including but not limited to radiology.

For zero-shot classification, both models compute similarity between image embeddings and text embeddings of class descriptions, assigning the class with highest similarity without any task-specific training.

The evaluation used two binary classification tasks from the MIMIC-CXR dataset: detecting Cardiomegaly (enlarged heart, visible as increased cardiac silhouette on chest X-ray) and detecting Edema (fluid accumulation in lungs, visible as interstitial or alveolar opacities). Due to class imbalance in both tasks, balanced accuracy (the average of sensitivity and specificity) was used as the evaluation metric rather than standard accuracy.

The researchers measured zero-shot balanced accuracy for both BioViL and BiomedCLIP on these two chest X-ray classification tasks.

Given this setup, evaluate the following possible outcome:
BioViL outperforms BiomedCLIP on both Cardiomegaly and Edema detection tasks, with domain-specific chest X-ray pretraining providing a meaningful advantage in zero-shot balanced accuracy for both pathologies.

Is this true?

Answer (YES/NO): NO